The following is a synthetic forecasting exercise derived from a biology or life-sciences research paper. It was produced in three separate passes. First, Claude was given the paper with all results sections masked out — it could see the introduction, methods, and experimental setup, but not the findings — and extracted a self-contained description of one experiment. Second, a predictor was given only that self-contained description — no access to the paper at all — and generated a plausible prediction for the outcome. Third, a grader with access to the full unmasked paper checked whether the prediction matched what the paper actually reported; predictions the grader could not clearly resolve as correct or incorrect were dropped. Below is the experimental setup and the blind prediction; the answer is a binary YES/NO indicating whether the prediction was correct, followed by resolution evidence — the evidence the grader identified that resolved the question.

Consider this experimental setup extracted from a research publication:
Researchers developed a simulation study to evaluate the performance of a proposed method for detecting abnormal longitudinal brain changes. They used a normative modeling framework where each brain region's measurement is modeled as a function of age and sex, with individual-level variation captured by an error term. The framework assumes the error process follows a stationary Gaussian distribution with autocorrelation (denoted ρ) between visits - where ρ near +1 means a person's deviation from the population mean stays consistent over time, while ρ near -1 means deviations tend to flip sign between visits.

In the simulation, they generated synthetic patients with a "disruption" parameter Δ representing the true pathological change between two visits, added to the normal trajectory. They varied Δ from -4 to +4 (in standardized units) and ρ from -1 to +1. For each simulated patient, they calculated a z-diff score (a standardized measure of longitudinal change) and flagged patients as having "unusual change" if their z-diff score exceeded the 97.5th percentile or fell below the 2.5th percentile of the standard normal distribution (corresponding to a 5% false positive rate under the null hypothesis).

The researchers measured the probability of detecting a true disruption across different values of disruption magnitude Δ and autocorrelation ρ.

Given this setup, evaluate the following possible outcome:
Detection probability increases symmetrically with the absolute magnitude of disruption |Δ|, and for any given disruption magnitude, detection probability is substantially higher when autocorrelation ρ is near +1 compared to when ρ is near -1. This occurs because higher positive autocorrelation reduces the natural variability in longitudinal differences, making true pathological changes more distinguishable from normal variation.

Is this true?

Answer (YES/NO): YES